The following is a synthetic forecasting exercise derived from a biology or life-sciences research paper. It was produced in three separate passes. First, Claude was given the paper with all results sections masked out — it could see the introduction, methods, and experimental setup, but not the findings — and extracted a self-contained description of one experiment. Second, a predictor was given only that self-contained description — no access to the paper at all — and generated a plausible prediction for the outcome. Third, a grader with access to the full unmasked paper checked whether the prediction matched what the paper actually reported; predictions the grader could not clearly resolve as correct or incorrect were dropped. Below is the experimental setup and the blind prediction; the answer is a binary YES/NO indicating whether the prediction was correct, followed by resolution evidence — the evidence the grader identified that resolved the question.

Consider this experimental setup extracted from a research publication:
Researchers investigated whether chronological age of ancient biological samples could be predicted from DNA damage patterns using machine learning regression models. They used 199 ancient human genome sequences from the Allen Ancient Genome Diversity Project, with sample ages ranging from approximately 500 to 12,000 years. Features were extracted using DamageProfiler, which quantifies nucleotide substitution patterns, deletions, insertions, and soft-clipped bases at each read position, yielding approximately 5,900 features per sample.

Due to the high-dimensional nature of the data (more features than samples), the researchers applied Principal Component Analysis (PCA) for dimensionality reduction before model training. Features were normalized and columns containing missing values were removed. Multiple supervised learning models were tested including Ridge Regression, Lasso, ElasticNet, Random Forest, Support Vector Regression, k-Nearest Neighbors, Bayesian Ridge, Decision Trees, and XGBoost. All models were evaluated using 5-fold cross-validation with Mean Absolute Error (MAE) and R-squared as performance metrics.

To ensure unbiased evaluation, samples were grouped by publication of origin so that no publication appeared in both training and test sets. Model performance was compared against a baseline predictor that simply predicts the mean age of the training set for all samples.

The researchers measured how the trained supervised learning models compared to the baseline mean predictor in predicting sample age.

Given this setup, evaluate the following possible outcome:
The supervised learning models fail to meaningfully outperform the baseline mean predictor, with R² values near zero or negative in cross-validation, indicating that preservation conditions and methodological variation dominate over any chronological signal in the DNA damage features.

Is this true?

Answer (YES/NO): YES